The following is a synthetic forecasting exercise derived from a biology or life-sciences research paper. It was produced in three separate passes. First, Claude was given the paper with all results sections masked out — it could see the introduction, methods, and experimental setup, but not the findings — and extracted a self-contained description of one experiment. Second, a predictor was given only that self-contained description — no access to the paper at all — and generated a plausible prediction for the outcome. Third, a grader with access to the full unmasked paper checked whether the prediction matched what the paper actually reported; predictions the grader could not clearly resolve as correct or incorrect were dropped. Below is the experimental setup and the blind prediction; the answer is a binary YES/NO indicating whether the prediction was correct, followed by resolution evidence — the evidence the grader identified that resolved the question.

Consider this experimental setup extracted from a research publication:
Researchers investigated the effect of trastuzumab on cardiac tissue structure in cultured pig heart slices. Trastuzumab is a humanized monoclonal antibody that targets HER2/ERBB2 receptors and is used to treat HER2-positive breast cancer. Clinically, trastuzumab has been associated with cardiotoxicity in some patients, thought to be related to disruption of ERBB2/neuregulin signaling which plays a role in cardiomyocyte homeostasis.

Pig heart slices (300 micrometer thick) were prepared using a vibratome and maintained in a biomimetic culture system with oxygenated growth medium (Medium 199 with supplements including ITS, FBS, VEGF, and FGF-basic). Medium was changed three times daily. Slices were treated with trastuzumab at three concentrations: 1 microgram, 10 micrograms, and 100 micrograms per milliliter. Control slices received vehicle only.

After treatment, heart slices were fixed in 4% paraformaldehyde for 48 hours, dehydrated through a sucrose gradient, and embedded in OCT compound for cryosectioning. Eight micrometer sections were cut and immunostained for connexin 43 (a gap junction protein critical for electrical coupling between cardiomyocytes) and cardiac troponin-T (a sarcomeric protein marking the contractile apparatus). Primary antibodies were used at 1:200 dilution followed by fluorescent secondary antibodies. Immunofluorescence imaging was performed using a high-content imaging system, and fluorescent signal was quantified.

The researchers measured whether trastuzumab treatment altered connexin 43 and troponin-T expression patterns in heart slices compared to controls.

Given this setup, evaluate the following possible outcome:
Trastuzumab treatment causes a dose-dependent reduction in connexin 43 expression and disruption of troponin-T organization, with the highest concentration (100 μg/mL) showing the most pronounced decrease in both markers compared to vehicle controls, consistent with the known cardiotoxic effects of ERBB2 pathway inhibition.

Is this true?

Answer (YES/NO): NO